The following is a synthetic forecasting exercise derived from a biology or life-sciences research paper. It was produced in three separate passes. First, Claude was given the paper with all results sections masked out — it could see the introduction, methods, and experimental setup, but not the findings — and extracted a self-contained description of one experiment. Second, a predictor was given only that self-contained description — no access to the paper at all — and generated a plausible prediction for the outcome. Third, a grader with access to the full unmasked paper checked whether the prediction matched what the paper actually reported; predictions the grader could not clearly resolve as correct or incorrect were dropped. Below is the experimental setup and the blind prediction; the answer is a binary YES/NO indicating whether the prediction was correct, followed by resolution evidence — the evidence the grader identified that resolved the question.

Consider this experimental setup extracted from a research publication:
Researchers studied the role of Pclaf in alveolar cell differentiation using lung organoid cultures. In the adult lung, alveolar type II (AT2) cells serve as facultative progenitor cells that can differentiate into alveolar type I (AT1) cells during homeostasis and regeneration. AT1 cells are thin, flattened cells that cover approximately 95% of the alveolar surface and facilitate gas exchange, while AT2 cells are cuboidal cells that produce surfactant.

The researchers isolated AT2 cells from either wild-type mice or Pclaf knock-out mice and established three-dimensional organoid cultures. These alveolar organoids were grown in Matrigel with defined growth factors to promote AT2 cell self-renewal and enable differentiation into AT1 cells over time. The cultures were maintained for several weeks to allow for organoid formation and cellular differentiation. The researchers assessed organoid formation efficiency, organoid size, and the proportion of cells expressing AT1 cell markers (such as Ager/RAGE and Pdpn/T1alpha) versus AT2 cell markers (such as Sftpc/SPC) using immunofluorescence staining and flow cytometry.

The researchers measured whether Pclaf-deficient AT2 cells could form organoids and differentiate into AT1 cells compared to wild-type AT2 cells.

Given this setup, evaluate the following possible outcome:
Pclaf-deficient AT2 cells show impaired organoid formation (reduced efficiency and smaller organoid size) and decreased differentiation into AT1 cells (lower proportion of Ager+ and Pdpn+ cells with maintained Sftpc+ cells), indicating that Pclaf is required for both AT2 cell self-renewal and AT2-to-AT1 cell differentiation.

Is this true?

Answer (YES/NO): NO